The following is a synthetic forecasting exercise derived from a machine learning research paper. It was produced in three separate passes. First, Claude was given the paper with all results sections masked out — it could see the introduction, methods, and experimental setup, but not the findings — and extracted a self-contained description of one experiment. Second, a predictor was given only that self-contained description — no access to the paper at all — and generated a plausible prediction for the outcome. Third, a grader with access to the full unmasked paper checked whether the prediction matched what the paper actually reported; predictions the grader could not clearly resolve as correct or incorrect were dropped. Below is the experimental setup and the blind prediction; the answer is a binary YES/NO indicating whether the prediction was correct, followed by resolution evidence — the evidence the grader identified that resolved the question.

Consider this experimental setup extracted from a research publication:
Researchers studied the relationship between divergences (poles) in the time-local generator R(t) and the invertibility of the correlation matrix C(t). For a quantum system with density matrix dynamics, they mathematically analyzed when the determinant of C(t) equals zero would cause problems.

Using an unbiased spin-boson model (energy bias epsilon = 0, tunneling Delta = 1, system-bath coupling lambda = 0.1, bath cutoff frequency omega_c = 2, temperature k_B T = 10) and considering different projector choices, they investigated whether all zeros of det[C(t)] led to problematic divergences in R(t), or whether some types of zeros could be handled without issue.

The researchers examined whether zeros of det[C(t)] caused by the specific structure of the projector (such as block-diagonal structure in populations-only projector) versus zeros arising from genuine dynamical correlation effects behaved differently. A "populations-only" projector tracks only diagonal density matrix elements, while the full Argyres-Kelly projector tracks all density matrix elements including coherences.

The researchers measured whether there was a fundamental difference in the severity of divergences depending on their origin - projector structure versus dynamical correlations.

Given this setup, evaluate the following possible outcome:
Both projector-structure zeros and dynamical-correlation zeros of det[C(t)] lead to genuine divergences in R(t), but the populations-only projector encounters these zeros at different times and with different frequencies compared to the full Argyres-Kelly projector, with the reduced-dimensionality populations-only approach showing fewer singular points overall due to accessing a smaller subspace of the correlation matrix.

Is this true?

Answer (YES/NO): NO